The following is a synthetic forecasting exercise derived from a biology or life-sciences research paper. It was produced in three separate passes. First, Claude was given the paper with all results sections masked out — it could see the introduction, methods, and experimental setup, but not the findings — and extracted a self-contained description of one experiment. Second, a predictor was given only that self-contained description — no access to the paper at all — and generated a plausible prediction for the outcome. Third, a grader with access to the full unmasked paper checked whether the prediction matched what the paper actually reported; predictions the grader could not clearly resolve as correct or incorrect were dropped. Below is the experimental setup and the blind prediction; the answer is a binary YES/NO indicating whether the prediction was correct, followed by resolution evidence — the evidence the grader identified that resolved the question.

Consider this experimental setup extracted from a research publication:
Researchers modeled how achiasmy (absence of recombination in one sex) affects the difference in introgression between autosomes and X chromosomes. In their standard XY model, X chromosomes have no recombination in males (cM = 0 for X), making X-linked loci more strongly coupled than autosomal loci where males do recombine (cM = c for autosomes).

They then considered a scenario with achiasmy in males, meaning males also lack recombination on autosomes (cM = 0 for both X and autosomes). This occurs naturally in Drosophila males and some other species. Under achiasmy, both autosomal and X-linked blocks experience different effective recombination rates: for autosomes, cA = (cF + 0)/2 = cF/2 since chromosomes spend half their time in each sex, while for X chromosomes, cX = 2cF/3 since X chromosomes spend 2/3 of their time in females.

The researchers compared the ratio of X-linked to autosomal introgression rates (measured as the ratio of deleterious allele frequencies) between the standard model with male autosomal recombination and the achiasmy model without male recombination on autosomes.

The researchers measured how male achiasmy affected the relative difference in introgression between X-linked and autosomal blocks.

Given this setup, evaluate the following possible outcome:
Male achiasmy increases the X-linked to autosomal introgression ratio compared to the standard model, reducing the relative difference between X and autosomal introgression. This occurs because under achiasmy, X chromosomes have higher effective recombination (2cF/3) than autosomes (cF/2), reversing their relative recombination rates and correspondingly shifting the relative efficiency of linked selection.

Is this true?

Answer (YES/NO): YES